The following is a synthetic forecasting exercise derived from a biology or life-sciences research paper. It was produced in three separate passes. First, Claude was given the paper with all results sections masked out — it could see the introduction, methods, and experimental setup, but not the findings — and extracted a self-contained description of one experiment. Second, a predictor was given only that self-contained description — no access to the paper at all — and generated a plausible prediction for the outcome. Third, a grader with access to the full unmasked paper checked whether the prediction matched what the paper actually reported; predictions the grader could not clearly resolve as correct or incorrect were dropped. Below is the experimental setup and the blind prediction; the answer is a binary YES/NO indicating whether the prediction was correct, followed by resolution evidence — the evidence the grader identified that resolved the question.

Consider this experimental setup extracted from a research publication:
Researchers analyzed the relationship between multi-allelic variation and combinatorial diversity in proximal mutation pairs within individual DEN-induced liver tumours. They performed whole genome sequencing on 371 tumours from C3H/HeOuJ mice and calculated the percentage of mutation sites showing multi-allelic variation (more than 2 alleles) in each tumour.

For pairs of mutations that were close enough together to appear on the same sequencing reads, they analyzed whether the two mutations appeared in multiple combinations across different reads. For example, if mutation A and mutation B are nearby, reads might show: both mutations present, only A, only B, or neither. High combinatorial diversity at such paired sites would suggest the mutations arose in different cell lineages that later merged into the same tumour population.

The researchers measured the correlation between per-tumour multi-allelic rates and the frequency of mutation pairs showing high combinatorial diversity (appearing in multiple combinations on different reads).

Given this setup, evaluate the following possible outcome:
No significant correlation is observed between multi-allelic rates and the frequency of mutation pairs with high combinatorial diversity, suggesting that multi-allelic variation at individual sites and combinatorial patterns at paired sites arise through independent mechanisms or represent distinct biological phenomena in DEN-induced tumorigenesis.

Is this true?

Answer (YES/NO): NO